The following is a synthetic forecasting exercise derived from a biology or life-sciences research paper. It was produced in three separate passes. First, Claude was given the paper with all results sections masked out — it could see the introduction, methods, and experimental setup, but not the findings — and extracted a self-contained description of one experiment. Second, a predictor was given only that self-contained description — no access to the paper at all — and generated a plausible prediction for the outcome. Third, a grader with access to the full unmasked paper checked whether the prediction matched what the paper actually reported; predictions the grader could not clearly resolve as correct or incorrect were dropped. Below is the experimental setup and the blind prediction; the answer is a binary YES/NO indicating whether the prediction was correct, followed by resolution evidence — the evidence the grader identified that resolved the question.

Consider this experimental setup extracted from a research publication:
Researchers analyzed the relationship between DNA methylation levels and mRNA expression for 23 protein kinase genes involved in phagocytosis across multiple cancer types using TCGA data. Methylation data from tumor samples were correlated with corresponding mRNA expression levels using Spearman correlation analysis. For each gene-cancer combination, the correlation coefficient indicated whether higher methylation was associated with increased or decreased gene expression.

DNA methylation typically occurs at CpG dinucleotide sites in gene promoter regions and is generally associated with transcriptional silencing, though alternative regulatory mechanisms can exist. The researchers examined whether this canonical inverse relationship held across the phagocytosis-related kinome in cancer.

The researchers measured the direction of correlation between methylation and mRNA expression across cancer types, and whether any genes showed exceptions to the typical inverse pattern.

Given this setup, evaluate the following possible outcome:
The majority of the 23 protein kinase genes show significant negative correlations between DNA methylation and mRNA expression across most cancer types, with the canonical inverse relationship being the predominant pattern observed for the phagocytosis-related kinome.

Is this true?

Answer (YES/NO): YES